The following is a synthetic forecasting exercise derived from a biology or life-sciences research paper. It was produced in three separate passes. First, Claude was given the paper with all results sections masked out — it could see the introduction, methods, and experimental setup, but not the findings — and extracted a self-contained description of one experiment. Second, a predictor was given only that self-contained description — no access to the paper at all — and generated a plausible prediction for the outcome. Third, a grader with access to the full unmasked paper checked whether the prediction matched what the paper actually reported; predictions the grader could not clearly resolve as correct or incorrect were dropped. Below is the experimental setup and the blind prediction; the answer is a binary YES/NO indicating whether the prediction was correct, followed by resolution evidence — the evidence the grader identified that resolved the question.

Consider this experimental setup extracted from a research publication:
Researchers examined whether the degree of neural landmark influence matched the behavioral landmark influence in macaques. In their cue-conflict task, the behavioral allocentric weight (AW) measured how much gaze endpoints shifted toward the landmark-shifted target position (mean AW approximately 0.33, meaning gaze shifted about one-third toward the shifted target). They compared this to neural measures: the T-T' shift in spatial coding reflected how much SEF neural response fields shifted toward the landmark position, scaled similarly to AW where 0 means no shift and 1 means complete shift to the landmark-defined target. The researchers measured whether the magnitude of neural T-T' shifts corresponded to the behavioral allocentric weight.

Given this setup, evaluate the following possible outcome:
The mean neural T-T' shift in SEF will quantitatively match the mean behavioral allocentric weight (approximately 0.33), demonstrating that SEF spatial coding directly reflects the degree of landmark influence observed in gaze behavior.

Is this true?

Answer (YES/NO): YES